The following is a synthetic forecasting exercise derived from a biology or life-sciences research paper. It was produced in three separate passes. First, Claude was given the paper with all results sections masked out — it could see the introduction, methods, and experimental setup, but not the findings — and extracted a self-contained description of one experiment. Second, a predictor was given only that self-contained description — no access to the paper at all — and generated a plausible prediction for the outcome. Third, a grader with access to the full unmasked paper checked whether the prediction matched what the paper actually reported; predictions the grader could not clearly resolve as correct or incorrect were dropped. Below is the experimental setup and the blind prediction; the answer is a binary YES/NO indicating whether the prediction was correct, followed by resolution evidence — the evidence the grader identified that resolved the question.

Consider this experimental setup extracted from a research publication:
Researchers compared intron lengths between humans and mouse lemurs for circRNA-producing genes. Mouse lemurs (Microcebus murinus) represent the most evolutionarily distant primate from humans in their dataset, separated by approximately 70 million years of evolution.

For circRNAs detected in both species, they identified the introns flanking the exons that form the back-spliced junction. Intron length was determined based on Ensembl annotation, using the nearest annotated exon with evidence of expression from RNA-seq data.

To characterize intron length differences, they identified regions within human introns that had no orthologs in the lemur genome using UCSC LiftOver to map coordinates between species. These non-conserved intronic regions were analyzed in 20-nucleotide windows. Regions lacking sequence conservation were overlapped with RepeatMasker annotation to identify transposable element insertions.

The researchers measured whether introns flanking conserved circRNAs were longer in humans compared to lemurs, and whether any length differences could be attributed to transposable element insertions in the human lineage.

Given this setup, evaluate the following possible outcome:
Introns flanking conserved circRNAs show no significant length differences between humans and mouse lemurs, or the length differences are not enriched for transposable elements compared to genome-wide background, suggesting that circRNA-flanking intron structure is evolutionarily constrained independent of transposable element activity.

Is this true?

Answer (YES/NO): NO